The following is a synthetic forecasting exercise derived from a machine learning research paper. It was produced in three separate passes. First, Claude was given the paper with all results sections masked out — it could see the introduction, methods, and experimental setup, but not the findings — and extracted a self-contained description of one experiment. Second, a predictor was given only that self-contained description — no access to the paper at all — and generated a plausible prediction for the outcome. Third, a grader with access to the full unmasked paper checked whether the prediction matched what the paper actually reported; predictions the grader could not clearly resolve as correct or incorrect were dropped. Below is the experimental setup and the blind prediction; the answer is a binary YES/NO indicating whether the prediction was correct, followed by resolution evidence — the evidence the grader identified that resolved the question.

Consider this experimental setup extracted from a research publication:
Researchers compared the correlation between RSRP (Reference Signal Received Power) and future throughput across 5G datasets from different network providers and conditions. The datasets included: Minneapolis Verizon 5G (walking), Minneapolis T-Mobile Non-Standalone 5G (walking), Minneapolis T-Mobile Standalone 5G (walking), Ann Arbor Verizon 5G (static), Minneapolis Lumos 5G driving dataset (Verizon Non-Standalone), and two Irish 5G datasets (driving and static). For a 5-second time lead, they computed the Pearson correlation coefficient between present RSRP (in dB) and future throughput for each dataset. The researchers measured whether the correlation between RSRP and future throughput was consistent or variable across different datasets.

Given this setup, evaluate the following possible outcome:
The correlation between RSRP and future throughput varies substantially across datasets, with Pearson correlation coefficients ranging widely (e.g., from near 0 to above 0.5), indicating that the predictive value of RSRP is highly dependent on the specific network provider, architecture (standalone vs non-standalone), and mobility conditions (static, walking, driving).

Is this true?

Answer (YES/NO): YES